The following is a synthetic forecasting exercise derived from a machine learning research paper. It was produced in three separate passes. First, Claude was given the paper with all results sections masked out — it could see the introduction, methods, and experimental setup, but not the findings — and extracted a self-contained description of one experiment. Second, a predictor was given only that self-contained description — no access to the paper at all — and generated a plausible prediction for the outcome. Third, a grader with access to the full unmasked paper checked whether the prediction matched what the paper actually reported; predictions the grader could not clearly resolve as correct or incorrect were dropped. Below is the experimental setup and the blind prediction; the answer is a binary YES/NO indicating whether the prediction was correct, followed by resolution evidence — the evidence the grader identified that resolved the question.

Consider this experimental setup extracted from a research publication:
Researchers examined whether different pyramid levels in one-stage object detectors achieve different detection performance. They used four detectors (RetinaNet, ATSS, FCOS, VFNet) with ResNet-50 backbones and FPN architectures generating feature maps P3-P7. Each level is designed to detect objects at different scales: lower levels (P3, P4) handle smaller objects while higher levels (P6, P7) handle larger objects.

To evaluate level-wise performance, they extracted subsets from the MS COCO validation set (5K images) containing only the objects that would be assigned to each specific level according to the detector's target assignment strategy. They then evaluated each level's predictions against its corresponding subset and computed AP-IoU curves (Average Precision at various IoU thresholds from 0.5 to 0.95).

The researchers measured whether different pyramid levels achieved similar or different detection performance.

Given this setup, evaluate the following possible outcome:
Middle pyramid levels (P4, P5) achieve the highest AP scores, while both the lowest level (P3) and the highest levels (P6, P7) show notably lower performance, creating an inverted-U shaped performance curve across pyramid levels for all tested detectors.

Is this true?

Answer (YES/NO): NO